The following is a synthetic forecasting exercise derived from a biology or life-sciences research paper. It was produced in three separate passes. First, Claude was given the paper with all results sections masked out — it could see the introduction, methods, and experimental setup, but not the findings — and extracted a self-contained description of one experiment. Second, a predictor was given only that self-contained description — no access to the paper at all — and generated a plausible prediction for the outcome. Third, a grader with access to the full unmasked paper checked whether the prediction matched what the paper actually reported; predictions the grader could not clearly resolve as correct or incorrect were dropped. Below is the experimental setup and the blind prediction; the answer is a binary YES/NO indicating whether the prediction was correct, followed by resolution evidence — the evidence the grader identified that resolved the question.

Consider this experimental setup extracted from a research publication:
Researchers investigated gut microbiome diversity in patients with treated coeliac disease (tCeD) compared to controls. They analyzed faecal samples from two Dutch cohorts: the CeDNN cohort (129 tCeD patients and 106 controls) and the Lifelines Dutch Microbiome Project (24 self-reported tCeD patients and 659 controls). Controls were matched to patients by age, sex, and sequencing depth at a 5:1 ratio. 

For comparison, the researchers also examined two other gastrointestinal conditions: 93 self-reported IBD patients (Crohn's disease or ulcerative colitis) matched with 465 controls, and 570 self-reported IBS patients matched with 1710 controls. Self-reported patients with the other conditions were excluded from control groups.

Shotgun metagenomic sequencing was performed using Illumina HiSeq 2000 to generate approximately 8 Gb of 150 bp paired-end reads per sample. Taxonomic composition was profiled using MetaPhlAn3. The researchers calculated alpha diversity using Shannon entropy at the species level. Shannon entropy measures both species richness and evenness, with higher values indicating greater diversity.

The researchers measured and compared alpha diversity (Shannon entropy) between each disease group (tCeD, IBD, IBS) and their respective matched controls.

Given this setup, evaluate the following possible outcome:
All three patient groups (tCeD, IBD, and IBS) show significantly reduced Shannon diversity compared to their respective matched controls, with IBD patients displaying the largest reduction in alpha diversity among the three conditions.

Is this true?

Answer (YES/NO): NO